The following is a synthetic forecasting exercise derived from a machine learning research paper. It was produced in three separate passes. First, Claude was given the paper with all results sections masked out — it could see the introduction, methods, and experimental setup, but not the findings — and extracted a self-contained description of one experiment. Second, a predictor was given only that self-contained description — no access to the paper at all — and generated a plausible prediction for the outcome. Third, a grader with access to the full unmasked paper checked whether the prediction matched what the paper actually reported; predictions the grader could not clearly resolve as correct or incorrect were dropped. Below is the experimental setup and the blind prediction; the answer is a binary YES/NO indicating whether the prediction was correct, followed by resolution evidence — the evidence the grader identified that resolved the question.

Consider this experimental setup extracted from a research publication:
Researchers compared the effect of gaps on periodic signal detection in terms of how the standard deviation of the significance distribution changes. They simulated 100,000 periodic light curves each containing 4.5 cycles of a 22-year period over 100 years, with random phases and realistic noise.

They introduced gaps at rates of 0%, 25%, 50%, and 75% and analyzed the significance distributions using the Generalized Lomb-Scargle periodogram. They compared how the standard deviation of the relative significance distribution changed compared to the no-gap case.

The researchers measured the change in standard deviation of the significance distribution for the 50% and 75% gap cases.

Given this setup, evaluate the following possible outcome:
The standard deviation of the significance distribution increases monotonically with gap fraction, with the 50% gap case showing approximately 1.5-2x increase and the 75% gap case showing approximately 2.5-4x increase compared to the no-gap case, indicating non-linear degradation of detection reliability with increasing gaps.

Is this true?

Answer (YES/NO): NO